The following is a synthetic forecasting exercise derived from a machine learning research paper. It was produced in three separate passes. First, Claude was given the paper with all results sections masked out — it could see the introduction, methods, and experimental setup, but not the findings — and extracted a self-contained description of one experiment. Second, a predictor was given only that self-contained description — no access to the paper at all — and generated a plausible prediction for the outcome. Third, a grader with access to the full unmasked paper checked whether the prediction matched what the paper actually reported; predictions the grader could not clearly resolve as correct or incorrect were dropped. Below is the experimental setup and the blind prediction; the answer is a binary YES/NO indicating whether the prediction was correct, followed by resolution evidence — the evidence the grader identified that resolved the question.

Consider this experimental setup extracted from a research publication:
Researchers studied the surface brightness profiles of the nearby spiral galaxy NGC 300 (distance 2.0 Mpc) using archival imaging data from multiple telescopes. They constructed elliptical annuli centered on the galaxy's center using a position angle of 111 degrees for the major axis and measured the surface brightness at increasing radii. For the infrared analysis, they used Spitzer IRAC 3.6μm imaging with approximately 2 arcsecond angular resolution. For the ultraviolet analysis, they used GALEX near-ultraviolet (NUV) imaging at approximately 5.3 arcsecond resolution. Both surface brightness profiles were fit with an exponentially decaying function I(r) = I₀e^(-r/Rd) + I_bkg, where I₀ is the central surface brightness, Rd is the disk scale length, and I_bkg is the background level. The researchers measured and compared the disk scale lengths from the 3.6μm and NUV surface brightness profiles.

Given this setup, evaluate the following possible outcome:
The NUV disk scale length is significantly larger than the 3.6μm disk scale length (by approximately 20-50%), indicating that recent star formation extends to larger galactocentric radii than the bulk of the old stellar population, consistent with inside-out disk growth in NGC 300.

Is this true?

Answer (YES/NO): NO